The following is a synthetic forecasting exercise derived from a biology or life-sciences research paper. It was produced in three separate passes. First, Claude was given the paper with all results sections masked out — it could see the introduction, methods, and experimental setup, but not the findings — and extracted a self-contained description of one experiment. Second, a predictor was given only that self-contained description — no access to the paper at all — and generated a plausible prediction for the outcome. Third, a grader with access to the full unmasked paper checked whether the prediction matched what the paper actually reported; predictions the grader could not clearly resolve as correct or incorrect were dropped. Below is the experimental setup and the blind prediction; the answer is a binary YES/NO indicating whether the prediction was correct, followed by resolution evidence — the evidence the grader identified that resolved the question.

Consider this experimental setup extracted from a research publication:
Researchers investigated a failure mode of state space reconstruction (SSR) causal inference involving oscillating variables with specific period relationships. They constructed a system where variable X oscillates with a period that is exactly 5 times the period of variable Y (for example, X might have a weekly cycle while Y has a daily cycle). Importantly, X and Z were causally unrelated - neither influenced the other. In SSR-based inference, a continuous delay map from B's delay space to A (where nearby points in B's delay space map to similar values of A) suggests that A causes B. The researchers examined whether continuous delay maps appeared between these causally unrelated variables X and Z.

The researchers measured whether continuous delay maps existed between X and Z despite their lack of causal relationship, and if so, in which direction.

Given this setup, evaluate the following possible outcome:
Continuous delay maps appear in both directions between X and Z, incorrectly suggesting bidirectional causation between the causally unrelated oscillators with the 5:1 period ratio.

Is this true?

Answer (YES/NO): NO